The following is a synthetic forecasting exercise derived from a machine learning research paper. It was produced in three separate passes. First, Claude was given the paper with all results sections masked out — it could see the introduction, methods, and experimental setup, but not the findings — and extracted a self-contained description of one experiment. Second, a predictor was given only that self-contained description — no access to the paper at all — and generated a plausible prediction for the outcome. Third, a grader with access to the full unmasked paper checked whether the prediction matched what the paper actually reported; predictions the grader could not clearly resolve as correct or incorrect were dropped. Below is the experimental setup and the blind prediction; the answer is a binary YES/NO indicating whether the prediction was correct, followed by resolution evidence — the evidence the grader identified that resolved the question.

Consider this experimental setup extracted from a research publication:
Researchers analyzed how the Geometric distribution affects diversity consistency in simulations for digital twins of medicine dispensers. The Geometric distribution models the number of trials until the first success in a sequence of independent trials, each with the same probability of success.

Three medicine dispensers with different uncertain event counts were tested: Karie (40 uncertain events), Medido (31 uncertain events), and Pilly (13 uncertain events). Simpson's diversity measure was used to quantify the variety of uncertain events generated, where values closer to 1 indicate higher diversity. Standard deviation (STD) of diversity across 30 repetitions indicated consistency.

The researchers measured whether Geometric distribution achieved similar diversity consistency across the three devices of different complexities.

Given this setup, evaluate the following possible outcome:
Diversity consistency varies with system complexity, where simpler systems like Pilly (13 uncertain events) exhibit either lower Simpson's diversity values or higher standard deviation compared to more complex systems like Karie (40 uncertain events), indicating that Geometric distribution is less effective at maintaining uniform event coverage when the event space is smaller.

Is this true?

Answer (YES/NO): YES